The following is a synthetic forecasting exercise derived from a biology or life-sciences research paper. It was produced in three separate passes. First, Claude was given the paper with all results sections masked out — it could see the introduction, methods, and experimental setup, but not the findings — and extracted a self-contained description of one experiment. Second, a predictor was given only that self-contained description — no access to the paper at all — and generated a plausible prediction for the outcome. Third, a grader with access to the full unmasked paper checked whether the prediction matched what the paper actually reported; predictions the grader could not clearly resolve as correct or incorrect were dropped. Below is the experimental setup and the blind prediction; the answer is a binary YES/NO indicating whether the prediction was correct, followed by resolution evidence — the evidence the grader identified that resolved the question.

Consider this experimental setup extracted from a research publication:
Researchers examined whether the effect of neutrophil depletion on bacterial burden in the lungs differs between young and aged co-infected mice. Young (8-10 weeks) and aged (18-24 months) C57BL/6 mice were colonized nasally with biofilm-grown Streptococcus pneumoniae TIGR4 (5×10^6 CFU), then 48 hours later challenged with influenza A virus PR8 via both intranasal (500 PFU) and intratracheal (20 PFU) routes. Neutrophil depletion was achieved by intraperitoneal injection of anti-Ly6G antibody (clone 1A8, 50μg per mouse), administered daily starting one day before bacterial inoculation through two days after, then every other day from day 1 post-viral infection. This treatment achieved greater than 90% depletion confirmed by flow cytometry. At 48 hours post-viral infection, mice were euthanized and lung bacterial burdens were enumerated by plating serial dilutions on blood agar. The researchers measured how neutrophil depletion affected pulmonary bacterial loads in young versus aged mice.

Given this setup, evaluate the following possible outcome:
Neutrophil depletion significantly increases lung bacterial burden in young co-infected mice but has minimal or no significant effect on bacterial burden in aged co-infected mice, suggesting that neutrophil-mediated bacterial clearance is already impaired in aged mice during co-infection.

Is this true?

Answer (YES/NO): NO